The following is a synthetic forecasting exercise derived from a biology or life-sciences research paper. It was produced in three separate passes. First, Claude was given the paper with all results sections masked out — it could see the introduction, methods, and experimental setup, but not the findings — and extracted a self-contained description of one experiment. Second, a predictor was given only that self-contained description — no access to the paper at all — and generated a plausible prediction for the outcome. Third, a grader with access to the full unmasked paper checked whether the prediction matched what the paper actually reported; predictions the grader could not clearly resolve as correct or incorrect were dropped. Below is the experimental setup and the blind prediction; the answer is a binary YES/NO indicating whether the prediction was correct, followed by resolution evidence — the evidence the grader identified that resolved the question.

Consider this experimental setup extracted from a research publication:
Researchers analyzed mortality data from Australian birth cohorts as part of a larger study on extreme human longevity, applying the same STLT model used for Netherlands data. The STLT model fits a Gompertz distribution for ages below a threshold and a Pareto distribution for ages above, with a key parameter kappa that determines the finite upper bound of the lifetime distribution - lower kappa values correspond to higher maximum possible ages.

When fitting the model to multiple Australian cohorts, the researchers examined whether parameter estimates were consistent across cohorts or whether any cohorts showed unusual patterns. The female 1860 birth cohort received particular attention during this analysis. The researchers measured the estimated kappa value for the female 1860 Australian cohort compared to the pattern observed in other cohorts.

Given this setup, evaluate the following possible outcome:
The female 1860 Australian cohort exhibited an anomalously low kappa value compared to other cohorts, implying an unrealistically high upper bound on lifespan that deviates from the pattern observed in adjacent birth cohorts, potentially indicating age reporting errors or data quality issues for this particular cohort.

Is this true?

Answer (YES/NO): YES